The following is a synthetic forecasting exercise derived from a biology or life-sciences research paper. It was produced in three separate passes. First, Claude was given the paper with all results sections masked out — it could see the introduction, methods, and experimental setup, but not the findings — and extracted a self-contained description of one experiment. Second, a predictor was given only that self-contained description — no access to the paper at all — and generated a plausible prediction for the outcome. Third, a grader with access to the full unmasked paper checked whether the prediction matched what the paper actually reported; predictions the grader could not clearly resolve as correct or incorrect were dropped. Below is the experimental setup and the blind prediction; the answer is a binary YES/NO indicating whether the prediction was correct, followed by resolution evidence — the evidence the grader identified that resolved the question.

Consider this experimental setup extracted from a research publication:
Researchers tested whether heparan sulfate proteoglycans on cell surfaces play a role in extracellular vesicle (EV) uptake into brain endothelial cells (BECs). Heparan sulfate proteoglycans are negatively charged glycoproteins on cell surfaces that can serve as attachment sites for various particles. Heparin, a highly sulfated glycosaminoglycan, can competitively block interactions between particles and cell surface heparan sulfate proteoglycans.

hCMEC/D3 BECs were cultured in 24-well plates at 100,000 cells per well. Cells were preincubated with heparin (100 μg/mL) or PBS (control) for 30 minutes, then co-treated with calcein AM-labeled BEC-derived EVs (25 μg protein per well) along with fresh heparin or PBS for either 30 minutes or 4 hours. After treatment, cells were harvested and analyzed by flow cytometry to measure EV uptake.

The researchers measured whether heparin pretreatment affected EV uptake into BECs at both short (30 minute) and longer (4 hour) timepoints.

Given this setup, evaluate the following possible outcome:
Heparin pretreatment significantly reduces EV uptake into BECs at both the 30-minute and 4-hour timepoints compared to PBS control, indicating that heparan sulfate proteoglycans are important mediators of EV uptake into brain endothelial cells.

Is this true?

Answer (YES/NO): NO